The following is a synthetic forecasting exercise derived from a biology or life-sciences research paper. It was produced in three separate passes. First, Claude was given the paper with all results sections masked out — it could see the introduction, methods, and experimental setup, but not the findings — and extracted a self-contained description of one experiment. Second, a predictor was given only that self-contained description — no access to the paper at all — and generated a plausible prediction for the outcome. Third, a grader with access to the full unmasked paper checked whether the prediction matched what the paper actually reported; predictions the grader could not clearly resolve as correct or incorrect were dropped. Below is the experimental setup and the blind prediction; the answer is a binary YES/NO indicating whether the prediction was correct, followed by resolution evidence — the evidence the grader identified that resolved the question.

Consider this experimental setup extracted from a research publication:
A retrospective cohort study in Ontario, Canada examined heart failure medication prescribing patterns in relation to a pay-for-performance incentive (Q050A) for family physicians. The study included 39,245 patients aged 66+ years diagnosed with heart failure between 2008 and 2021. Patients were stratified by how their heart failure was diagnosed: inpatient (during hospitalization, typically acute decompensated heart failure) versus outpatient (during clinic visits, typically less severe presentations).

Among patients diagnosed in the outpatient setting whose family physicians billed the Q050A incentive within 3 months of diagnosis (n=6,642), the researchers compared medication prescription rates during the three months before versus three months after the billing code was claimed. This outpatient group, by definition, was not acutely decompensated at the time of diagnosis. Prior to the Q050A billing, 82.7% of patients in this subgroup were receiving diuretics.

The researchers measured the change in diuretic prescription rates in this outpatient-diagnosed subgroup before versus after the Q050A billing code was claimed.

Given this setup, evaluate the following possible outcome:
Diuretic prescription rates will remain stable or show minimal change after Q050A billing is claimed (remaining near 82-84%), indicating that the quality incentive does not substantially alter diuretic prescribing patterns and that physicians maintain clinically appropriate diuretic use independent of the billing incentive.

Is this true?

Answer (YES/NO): NO